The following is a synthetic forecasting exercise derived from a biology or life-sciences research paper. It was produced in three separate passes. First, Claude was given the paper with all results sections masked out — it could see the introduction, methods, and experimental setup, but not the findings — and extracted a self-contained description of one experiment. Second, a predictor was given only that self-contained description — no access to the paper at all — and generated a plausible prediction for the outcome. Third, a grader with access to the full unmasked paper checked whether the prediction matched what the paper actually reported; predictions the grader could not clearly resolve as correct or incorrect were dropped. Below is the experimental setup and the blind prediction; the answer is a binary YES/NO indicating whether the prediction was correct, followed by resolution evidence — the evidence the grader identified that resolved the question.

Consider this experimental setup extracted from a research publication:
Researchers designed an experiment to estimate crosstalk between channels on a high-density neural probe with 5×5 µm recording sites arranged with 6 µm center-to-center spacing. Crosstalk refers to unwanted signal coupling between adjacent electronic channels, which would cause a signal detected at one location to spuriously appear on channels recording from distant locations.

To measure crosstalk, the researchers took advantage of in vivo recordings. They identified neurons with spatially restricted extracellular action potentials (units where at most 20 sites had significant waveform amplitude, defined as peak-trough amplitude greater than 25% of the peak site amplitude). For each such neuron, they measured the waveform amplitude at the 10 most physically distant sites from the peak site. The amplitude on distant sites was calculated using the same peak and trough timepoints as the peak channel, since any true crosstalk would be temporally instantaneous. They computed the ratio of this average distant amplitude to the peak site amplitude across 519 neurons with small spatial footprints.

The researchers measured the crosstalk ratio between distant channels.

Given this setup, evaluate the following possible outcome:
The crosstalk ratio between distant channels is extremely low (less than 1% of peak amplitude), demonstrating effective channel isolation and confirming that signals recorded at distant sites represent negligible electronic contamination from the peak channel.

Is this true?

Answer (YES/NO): YES